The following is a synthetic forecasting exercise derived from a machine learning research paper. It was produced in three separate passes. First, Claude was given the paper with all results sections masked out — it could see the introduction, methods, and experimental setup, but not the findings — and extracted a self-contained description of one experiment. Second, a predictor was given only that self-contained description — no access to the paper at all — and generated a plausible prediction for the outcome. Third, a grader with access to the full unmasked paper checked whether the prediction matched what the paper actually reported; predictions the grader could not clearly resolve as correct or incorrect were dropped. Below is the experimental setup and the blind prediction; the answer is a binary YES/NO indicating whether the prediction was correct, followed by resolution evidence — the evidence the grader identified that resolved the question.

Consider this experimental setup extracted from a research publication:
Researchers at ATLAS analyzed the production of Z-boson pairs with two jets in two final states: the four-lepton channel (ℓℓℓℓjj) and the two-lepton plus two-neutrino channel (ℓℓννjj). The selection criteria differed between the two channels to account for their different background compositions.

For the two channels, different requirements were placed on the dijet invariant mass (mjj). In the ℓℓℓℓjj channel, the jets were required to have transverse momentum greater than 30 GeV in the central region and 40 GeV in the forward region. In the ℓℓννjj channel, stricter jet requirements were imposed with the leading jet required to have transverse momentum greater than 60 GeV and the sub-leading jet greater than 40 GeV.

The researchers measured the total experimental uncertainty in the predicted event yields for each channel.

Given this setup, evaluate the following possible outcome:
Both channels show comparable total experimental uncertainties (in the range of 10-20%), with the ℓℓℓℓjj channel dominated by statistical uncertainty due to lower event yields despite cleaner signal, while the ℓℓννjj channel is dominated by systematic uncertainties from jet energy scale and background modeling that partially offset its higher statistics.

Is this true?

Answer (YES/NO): NO